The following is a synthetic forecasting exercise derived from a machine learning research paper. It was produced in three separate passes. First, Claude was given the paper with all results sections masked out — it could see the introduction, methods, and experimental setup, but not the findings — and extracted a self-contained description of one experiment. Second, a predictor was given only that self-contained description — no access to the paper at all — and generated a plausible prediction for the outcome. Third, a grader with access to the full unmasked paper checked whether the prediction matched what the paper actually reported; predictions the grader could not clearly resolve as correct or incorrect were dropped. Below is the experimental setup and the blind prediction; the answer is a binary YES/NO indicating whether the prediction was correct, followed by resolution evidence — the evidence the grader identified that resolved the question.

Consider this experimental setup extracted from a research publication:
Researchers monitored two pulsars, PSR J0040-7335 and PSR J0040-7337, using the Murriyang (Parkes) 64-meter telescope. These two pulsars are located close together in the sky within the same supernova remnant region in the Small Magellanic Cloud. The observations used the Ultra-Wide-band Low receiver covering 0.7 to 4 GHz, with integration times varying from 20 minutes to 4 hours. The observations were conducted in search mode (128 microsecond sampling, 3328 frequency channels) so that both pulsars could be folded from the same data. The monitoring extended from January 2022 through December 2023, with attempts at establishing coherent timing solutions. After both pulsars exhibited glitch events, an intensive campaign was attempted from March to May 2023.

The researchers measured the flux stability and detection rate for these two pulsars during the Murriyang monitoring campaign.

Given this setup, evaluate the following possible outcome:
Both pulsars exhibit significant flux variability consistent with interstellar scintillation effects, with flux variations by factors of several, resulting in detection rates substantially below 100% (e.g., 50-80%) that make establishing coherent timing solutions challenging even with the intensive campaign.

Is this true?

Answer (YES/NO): NO